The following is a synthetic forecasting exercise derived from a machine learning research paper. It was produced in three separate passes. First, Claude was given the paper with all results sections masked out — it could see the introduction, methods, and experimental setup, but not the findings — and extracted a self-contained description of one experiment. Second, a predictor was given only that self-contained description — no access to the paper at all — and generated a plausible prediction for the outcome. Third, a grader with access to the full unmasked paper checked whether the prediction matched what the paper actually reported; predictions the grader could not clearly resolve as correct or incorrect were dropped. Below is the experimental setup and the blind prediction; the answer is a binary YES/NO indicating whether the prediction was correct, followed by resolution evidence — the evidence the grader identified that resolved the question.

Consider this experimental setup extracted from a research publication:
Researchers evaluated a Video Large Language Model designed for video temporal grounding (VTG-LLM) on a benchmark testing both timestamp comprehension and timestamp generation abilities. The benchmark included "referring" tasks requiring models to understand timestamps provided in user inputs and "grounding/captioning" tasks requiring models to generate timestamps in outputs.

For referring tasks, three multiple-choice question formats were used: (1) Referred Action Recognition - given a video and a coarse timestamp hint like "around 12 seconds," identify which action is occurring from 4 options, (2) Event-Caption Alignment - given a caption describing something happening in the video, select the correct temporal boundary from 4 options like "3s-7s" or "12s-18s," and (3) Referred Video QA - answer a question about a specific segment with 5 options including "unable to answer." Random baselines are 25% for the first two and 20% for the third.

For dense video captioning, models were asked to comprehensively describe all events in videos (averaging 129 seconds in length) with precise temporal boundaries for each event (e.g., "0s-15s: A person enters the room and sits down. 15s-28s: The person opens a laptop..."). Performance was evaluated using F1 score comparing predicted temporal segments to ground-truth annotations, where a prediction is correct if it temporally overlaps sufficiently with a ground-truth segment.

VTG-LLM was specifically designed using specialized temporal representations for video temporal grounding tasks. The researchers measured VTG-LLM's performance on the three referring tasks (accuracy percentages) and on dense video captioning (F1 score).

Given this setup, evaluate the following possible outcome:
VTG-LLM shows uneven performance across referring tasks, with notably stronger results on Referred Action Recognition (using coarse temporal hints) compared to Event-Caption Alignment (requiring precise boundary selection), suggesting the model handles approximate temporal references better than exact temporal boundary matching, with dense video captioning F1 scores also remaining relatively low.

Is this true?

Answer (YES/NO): NO